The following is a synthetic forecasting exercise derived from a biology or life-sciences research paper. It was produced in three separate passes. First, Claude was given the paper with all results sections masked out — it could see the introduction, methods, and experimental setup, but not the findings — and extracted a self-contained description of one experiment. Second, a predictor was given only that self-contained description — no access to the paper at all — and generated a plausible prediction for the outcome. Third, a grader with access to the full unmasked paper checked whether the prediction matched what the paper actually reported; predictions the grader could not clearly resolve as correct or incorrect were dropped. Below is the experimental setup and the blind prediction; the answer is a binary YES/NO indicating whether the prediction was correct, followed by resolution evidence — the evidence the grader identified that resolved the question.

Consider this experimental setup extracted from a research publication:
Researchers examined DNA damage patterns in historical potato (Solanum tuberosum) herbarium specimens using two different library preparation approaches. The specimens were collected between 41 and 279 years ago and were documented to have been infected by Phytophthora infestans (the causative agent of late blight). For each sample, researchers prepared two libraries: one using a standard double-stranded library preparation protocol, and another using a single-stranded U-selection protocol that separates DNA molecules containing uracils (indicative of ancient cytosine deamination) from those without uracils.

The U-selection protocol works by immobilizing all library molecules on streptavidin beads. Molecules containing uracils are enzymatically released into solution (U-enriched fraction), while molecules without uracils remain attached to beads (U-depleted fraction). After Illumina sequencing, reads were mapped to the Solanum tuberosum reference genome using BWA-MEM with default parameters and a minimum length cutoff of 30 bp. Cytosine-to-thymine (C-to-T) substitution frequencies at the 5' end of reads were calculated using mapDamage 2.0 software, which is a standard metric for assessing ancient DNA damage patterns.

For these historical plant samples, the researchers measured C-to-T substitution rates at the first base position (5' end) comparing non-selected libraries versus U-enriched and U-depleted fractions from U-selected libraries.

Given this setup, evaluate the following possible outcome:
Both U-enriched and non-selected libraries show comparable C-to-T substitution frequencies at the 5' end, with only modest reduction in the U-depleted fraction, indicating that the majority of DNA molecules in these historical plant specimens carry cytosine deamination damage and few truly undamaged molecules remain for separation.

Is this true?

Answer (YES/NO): NO